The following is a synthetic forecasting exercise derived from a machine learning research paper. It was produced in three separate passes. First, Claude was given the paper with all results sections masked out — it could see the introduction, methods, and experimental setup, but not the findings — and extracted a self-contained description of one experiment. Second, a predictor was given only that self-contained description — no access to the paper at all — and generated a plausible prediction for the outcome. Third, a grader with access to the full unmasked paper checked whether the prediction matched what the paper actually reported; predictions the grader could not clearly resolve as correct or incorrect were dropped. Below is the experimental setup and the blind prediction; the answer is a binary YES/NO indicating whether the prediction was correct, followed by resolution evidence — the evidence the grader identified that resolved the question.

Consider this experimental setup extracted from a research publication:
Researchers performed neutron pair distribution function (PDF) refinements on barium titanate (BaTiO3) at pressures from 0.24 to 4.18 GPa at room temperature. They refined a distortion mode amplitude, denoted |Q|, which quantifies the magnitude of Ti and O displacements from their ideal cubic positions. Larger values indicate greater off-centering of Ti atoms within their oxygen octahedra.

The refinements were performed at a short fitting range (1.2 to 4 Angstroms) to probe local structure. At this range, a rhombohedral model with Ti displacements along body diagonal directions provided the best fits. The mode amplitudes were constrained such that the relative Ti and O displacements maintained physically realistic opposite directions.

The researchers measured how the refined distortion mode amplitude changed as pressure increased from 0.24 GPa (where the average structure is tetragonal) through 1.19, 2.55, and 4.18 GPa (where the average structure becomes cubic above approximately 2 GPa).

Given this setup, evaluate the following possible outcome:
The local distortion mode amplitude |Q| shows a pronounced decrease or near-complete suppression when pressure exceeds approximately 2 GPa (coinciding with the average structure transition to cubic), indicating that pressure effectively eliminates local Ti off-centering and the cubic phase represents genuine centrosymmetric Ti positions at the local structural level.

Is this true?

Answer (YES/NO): YES